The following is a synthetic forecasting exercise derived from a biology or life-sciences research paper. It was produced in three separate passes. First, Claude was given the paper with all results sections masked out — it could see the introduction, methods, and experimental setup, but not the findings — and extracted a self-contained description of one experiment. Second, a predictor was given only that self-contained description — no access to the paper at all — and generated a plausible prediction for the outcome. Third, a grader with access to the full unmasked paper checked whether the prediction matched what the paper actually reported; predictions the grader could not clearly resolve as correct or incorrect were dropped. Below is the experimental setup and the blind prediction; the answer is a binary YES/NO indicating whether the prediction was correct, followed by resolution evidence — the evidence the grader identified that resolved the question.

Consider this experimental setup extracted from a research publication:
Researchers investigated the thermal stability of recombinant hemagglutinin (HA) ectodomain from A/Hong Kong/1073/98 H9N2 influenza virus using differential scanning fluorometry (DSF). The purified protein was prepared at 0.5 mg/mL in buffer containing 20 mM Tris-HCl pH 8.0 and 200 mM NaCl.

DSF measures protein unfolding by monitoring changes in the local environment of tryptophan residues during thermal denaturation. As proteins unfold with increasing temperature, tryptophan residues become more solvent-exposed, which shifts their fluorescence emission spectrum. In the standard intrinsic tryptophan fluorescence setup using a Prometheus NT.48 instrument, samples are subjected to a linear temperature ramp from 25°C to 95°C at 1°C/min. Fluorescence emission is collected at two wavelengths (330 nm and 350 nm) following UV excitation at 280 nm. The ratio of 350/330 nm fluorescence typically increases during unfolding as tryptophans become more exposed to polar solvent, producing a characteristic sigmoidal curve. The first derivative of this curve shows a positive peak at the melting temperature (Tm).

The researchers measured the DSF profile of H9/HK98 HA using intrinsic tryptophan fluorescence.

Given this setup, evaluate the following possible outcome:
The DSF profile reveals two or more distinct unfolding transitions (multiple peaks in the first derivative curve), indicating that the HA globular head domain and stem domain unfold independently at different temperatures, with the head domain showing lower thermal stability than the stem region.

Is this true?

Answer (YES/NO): NO